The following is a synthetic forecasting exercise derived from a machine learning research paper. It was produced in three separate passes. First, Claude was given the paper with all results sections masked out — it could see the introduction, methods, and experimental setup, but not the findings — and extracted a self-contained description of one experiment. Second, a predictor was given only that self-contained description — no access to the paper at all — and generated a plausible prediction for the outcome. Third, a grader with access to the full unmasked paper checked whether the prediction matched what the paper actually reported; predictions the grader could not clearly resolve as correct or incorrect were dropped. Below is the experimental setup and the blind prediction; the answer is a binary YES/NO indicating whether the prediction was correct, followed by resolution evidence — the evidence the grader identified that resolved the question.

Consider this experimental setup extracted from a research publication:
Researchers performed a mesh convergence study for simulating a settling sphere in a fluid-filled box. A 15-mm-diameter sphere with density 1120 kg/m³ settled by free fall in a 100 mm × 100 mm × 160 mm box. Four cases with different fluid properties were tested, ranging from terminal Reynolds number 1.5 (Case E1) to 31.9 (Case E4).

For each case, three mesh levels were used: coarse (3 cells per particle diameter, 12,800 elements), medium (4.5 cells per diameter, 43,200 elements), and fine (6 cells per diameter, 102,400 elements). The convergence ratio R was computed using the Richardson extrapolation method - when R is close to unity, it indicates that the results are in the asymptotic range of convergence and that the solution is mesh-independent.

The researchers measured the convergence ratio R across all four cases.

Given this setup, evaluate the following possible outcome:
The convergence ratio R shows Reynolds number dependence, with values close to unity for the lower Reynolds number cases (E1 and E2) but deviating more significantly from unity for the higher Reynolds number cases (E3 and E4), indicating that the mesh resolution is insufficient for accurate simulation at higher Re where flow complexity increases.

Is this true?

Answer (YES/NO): NO